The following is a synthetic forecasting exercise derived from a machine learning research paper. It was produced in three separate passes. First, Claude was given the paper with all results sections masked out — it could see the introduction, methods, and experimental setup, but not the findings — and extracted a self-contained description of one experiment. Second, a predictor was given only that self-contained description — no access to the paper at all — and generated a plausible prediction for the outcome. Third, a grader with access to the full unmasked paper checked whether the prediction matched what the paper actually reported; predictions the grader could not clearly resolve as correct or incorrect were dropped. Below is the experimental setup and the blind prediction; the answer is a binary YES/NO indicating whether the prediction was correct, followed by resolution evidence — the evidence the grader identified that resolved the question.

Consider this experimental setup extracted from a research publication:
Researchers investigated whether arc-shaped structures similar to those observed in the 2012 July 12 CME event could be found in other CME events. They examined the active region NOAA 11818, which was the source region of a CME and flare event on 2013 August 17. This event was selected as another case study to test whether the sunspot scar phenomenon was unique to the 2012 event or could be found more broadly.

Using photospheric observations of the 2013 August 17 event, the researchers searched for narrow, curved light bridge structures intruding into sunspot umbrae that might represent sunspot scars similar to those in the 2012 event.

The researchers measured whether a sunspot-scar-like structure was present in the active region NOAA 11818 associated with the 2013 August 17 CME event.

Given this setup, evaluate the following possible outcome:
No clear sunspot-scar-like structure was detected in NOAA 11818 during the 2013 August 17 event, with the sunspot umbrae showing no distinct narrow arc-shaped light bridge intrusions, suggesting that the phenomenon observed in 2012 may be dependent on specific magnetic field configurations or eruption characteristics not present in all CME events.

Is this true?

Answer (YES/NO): NO